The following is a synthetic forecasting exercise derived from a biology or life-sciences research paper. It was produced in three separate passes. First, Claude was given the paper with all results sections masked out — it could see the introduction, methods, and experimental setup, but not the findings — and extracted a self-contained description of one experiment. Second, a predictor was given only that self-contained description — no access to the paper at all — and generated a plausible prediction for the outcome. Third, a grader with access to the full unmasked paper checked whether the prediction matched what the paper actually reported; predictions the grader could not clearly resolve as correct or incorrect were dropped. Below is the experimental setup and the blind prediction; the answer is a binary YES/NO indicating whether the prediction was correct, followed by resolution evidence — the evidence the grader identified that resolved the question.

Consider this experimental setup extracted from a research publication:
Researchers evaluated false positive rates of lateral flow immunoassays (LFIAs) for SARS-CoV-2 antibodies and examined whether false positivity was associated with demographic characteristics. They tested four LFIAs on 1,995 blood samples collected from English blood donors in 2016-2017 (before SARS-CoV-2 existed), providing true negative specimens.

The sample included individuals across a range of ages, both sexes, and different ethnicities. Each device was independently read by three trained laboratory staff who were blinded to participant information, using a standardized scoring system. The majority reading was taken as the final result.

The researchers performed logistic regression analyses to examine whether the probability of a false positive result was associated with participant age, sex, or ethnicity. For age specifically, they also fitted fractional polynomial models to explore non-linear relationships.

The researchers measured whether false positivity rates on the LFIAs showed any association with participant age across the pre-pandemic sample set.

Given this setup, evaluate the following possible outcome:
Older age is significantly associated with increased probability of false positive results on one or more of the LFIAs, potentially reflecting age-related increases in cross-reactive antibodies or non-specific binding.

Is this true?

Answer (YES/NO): NO